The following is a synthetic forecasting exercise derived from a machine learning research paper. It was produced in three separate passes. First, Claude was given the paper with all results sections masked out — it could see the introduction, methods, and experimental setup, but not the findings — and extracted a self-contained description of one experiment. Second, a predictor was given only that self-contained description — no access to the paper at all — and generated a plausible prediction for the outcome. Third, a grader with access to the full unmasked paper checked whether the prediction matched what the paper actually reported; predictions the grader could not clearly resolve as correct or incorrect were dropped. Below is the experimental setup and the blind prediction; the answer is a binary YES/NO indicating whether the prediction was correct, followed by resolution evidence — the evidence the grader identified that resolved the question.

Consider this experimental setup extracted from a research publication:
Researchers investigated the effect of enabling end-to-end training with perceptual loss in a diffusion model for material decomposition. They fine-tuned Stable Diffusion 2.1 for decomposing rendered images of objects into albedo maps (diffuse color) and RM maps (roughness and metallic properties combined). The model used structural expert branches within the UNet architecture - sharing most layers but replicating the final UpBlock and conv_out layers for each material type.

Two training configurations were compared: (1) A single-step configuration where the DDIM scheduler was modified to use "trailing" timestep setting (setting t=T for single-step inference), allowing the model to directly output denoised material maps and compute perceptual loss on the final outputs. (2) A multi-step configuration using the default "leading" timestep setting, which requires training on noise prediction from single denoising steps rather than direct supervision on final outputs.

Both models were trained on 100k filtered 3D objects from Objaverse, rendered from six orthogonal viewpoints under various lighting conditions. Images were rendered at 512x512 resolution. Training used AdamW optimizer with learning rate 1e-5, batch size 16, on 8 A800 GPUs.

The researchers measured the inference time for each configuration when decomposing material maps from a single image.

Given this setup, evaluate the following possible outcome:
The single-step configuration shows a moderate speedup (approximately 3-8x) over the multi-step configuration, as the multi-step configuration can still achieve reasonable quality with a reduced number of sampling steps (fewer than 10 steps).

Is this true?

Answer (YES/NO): NO